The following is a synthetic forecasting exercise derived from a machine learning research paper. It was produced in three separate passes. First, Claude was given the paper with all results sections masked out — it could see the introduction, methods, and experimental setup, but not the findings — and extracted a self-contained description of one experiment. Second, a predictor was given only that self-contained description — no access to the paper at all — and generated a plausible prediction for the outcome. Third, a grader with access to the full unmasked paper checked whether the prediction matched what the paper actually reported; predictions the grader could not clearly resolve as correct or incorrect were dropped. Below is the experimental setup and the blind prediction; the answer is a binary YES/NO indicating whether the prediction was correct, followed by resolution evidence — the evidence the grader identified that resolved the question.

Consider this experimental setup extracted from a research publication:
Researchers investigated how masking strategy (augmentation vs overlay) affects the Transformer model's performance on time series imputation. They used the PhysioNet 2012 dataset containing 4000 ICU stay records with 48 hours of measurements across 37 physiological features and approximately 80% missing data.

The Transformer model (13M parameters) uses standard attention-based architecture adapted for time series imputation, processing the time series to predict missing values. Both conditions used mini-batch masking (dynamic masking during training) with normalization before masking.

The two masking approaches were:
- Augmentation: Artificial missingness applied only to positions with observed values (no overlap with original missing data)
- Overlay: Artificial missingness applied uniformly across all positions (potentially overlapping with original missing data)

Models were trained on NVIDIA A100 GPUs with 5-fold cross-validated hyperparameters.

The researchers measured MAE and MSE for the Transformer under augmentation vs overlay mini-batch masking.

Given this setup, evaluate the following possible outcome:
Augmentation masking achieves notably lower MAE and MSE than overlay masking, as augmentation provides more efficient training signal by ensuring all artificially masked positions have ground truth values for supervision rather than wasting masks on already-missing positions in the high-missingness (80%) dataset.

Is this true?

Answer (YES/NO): NO